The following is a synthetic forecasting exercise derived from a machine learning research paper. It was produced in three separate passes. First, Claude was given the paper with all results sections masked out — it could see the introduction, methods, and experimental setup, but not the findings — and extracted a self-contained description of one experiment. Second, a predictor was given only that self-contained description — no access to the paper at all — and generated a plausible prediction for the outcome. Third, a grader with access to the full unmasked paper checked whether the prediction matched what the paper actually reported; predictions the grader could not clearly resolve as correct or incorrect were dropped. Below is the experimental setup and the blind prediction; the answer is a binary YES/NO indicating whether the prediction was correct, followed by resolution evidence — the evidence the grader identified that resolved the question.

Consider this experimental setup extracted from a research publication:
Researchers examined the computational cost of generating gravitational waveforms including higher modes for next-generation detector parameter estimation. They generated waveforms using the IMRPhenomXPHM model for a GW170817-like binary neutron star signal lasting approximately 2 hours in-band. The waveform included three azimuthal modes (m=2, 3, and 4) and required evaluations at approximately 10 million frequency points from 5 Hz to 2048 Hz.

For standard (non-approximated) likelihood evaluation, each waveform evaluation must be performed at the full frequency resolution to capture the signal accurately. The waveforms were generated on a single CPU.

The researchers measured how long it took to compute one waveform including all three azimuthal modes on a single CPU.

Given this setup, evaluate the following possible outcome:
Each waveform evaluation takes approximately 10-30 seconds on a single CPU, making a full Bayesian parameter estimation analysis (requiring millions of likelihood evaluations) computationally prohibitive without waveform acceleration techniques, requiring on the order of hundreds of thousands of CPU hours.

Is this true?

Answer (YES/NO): YES